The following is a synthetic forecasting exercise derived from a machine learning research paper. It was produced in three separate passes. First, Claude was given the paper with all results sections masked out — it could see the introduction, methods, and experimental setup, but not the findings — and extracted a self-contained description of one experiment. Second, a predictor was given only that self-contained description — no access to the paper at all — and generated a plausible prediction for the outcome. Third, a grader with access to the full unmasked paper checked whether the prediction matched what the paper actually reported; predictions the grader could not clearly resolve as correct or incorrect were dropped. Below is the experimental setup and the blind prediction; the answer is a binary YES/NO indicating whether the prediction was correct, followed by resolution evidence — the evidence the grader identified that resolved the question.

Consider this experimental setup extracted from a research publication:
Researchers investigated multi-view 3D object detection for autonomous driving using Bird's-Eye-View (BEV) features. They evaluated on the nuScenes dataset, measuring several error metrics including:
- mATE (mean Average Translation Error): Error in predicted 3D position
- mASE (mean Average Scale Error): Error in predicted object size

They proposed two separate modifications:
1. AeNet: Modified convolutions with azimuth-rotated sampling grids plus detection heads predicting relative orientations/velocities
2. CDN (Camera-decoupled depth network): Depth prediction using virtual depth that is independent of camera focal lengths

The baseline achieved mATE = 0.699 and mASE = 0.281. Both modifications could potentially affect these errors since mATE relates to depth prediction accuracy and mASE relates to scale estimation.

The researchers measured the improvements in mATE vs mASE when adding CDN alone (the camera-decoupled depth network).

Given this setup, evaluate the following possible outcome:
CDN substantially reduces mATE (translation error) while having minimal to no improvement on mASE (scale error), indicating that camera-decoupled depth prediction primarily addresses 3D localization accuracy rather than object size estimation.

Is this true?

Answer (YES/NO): NO